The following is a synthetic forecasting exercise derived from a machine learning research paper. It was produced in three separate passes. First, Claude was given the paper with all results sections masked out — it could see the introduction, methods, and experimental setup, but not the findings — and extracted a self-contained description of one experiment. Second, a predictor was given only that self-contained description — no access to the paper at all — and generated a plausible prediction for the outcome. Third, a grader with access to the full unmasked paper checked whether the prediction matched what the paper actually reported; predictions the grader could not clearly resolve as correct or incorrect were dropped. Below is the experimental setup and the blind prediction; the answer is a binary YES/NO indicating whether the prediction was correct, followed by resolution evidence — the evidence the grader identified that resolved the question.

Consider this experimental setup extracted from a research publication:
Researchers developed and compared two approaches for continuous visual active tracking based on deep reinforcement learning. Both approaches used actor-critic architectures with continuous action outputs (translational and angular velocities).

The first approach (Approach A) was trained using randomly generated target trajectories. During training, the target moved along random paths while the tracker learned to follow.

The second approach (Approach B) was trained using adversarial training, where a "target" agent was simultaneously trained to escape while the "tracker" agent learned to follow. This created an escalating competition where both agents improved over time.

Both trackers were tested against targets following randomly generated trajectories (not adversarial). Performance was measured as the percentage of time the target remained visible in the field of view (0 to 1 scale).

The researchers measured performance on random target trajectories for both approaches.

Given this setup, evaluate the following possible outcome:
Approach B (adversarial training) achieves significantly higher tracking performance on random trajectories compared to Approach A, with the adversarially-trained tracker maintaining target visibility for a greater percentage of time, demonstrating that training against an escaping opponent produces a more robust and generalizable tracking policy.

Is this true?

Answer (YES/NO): NO